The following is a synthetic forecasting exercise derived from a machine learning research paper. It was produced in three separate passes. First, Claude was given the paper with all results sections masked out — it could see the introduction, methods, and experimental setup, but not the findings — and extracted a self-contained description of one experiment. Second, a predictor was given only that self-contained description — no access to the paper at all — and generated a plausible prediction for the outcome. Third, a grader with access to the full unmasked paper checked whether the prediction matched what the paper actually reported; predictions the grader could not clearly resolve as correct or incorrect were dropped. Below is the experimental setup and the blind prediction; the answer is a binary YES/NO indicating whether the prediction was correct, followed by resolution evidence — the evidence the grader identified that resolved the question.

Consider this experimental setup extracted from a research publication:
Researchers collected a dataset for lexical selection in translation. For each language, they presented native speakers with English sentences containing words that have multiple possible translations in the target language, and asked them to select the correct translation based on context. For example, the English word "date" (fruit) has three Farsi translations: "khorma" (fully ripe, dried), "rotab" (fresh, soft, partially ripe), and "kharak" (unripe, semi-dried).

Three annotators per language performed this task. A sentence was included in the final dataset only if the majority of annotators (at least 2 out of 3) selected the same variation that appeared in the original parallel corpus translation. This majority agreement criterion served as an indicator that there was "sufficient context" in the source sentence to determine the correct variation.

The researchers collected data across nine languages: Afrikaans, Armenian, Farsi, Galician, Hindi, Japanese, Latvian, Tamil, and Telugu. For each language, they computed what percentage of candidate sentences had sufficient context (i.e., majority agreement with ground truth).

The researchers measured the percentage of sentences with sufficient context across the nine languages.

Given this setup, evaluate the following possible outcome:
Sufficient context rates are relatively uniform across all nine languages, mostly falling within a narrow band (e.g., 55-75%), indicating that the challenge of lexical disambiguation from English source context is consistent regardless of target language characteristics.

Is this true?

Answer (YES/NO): NO